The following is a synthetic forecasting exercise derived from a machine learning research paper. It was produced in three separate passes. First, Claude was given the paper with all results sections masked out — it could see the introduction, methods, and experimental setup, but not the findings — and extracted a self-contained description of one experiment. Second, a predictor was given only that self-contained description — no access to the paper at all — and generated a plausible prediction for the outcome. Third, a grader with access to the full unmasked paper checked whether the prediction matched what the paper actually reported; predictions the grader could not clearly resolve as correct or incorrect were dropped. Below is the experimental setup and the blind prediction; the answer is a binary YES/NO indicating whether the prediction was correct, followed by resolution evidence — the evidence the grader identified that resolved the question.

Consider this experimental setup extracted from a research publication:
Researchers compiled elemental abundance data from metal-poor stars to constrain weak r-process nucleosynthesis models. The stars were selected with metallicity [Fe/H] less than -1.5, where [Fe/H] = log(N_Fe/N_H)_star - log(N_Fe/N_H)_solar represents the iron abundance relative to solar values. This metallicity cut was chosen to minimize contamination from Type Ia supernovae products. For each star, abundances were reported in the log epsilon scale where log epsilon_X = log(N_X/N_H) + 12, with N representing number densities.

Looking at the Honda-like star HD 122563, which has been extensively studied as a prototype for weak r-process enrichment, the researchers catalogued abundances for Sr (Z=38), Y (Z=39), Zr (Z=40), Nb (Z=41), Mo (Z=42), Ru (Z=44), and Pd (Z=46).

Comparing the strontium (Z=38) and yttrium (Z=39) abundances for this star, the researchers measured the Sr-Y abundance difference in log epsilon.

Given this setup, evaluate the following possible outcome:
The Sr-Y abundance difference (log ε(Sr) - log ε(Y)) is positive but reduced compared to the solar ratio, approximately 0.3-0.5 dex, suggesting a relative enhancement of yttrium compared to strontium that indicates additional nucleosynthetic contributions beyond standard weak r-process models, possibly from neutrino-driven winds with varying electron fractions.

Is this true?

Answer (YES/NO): NO